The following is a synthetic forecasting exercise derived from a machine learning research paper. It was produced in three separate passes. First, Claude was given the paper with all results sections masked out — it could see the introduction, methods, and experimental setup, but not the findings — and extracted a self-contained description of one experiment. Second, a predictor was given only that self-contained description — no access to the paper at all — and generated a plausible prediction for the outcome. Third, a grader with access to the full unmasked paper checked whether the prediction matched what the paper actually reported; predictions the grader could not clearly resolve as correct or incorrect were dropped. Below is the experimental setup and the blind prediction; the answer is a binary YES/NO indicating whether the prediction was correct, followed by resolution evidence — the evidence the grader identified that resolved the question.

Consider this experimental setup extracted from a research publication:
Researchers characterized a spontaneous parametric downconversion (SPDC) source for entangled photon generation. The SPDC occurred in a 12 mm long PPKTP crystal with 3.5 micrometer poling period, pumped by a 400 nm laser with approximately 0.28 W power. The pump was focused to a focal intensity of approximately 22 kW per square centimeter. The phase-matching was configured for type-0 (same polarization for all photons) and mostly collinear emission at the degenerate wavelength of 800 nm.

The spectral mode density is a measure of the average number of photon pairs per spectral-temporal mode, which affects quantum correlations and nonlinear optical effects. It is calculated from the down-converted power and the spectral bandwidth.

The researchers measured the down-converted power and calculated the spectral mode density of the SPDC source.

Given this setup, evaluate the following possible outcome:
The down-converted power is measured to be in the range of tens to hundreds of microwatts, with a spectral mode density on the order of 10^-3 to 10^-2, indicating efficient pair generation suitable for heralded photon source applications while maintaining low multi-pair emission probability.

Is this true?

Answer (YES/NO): NO